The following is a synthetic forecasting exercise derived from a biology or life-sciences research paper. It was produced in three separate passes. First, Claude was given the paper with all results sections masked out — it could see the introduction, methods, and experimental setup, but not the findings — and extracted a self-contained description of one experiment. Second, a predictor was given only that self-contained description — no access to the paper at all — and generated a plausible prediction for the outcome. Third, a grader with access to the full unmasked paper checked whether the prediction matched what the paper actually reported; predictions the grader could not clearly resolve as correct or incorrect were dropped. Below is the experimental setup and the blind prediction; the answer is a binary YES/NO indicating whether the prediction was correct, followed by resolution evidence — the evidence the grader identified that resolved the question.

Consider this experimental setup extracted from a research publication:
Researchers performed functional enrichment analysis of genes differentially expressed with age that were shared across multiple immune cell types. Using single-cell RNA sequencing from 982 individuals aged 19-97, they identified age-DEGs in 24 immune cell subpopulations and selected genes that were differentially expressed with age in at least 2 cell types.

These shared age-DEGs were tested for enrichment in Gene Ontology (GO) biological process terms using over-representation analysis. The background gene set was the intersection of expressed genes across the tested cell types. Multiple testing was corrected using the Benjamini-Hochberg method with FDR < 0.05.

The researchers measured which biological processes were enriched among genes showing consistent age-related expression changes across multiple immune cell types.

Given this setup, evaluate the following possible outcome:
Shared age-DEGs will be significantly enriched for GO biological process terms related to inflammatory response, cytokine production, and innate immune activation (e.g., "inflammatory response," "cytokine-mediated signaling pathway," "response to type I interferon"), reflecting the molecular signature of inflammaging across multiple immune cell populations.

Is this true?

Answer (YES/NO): NO